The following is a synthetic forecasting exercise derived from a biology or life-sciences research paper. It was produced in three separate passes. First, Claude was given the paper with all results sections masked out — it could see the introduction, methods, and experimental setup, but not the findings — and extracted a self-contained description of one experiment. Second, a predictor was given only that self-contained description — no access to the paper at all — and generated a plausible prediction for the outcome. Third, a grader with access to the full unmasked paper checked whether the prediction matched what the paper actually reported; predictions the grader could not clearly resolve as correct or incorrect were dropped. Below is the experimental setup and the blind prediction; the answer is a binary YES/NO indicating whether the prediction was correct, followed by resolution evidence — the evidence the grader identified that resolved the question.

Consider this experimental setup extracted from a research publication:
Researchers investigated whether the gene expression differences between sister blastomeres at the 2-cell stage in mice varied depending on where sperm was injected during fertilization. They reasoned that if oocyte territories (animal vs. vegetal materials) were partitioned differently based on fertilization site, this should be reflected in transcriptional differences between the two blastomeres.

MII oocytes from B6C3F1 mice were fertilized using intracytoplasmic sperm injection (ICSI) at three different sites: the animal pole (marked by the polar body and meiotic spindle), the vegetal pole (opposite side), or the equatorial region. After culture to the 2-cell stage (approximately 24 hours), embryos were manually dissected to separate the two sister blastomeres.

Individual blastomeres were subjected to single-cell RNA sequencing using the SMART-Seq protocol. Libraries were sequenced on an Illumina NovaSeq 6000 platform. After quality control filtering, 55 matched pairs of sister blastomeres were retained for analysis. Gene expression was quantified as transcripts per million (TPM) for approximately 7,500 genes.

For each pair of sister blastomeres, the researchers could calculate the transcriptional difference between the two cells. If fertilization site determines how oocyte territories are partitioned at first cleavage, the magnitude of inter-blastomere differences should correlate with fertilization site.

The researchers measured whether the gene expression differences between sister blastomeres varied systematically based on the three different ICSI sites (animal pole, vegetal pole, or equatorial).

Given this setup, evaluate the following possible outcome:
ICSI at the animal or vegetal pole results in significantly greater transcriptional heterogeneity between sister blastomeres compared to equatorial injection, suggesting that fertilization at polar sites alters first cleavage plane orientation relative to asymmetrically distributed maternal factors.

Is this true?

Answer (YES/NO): NO